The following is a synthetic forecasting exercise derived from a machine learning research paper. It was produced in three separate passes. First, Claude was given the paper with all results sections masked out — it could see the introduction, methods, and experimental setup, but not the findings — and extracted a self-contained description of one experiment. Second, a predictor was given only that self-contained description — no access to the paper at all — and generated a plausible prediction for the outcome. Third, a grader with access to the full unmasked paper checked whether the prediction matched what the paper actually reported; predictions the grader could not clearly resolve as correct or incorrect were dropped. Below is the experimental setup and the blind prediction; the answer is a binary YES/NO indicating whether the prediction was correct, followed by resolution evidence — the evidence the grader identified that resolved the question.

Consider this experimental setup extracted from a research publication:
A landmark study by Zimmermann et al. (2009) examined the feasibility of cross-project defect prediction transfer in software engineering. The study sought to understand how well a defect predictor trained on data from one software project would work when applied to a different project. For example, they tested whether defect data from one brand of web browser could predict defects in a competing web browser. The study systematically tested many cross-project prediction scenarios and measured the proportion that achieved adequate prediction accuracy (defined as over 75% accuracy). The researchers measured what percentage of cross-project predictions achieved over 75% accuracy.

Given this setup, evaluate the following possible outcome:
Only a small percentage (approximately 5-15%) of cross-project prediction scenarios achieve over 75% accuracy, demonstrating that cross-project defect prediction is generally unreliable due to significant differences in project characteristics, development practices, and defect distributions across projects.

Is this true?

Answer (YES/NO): NO